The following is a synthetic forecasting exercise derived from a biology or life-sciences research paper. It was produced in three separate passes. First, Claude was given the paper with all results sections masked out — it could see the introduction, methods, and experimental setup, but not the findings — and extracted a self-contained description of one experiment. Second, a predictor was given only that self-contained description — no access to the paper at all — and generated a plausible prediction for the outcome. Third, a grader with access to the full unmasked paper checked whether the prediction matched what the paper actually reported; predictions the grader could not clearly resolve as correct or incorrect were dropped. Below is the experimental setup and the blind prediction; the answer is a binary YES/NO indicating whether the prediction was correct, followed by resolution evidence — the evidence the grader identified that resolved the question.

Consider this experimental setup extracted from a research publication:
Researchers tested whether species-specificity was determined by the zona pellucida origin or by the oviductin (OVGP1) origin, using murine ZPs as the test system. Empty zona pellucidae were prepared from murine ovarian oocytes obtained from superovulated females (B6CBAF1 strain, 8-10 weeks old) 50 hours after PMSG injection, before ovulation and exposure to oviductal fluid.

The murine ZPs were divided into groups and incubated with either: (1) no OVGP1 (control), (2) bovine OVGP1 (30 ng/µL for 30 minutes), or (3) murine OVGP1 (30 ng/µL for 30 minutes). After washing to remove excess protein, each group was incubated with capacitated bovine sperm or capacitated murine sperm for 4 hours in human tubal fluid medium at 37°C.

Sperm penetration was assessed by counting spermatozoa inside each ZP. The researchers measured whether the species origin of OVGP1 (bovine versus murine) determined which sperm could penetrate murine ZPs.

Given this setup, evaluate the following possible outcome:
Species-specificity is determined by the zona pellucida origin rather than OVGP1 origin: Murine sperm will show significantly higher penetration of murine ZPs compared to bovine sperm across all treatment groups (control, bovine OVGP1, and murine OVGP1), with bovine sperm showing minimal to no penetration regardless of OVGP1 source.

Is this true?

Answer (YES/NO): NO